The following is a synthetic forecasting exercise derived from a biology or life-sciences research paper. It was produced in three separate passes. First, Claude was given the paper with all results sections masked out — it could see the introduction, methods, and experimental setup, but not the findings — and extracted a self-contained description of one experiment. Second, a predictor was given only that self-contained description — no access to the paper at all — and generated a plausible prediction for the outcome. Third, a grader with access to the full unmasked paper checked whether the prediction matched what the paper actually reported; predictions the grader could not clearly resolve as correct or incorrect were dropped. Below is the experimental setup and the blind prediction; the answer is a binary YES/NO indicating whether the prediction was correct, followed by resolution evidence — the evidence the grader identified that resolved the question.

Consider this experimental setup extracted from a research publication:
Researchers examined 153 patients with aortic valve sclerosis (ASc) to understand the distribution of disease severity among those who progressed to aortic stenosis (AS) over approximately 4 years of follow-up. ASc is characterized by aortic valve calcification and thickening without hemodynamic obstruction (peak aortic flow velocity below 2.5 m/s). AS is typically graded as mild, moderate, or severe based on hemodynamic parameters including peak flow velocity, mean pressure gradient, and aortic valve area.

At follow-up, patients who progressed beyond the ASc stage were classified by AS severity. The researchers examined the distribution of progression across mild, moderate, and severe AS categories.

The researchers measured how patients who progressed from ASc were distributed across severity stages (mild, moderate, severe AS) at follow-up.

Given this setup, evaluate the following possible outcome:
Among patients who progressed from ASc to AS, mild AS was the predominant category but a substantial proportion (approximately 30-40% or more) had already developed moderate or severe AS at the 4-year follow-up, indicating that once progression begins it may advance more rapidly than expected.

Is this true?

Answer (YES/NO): NO